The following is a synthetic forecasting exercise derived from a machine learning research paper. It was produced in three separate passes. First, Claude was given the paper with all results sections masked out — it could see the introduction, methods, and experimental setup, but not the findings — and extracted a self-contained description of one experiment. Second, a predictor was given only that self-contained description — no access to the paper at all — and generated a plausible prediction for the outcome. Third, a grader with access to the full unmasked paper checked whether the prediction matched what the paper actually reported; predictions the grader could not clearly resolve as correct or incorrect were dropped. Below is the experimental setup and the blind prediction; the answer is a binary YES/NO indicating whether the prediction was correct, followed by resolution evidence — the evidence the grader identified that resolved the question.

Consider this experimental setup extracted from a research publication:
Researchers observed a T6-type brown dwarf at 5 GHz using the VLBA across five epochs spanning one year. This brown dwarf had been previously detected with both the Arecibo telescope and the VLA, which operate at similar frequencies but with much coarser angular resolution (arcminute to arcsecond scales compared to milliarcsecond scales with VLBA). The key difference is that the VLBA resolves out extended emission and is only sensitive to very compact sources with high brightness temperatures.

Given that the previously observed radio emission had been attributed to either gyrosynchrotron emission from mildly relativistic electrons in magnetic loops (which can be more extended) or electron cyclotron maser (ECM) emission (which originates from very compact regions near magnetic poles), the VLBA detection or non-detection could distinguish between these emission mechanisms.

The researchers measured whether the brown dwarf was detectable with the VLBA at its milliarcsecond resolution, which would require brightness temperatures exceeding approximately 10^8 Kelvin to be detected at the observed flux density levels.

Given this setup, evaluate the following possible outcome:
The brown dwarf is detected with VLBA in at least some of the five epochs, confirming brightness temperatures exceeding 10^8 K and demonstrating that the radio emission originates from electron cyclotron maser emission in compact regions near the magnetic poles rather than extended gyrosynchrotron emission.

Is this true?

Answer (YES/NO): YES